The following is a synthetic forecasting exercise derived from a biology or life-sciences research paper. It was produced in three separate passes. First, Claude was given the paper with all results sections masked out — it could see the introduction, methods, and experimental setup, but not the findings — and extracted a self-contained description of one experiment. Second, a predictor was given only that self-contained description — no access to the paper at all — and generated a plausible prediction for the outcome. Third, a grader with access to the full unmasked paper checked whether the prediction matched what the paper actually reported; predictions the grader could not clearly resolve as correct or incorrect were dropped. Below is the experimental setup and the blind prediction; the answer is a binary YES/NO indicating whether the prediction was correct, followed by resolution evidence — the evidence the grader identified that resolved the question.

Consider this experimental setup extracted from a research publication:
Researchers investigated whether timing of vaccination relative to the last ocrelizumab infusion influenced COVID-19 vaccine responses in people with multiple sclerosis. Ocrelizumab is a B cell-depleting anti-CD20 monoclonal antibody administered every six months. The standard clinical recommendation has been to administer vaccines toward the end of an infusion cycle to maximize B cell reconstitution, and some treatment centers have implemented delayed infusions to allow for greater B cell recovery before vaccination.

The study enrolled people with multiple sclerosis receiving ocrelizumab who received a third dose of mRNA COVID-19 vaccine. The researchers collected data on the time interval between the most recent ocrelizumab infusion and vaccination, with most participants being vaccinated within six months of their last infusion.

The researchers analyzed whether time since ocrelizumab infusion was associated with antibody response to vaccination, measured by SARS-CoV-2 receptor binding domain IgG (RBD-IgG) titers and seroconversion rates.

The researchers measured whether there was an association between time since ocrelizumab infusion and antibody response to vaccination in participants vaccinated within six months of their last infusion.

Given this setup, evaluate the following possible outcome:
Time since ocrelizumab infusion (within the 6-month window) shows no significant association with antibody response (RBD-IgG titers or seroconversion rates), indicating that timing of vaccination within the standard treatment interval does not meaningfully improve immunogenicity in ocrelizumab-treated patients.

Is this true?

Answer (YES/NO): YES